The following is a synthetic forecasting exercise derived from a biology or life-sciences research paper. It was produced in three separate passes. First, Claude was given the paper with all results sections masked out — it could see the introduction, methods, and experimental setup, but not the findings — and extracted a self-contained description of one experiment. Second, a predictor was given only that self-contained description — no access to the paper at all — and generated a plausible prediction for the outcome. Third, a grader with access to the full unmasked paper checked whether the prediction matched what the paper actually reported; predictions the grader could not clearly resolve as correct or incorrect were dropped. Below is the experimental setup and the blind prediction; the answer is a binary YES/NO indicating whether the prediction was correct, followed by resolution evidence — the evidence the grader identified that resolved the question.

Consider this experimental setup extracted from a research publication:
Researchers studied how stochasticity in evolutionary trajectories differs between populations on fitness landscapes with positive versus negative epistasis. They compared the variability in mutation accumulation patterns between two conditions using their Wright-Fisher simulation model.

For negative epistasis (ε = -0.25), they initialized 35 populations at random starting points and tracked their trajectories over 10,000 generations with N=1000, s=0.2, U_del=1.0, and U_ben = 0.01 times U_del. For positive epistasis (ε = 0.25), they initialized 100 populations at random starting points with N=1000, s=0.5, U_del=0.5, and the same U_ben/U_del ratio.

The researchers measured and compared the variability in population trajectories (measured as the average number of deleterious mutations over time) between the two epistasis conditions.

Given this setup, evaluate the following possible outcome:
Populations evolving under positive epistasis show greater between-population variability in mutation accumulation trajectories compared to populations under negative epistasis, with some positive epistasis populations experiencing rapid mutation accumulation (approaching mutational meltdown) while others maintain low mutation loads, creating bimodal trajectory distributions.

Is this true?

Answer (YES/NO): YES